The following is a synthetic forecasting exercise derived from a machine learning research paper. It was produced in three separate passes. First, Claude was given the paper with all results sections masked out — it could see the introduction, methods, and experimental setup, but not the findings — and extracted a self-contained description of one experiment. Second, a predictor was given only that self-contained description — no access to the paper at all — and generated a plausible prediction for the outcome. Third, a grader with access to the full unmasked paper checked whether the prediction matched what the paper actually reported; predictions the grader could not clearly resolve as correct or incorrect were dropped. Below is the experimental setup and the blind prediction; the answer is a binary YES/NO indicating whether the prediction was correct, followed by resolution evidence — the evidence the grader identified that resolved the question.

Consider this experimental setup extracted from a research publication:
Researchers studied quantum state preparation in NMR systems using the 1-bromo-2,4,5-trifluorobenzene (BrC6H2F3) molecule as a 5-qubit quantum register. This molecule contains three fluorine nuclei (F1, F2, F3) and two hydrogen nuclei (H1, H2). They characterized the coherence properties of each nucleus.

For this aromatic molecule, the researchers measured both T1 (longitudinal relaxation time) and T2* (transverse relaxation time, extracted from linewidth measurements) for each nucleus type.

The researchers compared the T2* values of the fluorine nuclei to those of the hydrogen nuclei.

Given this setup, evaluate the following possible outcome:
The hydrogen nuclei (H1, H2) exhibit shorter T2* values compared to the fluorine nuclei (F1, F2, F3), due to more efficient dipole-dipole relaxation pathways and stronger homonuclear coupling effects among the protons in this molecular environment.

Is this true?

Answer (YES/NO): NO